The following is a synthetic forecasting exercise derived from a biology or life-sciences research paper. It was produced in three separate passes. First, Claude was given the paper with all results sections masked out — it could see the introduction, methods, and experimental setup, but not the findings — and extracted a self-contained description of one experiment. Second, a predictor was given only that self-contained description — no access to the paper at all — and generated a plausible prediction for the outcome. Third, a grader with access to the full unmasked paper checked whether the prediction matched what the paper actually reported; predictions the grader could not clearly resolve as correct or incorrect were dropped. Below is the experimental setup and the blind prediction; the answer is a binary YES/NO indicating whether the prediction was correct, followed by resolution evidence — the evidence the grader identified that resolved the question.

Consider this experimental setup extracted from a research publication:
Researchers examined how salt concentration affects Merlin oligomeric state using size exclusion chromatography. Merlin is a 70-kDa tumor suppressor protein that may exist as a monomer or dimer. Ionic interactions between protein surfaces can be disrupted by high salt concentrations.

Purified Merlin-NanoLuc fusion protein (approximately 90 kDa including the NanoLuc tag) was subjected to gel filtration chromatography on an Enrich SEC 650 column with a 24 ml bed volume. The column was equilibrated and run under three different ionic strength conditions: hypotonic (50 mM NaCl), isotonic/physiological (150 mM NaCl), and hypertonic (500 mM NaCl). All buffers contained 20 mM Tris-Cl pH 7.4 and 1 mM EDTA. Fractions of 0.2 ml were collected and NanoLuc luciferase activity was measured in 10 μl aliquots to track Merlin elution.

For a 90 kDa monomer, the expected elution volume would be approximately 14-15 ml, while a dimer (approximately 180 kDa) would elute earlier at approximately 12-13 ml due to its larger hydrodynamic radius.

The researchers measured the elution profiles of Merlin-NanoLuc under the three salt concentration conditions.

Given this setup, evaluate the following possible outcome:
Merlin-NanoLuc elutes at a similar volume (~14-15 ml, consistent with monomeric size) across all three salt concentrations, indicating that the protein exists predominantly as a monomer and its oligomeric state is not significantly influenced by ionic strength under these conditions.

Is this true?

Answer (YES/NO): NO